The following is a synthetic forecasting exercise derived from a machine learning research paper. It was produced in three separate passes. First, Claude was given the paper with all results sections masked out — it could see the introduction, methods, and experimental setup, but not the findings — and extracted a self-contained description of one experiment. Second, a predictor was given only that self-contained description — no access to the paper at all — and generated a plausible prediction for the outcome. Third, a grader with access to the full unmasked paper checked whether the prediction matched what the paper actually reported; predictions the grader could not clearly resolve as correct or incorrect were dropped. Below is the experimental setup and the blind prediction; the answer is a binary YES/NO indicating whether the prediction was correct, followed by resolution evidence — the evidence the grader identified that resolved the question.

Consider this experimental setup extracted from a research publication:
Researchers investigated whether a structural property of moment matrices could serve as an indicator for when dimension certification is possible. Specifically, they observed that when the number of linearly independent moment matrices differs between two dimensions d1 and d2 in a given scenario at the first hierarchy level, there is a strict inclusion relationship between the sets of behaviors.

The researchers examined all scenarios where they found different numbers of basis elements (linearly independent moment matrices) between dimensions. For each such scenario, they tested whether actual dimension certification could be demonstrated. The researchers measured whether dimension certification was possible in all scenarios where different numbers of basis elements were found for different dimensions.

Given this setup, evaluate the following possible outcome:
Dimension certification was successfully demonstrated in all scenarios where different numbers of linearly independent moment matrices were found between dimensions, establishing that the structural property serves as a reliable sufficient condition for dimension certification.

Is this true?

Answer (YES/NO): YES